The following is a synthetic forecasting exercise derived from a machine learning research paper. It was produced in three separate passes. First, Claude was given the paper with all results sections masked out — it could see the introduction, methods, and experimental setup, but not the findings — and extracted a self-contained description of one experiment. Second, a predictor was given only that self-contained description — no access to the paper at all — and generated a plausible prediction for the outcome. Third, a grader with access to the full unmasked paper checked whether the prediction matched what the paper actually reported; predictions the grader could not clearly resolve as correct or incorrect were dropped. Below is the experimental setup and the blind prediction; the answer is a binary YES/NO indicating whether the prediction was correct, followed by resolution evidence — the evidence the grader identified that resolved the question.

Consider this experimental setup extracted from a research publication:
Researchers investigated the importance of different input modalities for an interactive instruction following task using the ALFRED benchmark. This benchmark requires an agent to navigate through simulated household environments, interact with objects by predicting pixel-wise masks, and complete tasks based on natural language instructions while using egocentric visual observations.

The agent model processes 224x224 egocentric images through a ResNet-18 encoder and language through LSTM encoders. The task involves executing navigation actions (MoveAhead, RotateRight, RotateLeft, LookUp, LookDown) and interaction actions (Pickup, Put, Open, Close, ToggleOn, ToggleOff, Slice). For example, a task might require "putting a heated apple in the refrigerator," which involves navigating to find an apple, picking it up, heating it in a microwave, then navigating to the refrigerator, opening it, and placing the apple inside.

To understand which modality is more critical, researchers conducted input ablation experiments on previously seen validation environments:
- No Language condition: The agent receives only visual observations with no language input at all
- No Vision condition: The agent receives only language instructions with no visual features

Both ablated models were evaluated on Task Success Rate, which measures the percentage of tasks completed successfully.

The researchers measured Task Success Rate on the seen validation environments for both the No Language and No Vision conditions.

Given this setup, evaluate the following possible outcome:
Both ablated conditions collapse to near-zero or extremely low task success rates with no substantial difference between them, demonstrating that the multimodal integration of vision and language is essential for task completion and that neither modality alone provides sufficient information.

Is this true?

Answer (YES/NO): NO